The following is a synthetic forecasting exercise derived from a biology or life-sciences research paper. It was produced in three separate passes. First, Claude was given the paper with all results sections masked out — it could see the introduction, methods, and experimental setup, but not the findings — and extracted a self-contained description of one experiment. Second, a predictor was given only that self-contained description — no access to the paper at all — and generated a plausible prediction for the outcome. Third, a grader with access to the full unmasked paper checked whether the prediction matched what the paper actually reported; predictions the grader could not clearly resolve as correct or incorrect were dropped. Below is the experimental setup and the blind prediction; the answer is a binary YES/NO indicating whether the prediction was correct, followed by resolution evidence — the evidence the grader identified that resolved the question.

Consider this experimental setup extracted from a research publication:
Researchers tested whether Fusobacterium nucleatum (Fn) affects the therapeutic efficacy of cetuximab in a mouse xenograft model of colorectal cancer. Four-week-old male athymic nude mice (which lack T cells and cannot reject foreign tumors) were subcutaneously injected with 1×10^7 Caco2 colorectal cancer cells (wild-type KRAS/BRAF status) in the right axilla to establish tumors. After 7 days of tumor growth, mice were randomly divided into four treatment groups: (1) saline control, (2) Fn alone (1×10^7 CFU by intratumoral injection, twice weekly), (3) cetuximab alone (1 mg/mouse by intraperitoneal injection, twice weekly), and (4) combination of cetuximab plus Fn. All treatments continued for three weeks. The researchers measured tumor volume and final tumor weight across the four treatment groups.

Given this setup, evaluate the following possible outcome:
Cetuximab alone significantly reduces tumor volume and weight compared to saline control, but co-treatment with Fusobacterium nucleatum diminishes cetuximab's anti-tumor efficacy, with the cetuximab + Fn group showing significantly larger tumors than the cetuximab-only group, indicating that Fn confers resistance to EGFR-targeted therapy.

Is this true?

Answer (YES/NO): YES